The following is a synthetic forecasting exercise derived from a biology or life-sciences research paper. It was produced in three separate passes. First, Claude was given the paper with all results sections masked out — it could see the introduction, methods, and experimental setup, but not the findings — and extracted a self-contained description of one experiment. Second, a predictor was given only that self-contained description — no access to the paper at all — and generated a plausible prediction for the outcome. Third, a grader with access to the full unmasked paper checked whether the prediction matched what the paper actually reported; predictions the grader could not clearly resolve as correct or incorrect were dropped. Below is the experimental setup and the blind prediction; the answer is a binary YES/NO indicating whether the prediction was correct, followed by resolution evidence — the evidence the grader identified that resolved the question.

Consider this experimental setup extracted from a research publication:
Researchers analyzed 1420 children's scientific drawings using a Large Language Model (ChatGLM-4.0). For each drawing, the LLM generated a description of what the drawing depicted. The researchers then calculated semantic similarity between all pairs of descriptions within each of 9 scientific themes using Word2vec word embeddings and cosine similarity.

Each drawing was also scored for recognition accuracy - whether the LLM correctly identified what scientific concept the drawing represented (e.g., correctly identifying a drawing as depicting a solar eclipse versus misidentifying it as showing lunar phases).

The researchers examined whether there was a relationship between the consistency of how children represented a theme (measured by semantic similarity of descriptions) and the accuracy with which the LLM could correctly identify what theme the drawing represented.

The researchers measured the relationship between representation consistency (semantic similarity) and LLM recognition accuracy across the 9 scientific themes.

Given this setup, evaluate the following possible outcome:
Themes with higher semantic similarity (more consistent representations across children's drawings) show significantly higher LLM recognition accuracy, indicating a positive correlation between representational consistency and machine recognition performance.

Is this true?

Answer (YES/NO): NO